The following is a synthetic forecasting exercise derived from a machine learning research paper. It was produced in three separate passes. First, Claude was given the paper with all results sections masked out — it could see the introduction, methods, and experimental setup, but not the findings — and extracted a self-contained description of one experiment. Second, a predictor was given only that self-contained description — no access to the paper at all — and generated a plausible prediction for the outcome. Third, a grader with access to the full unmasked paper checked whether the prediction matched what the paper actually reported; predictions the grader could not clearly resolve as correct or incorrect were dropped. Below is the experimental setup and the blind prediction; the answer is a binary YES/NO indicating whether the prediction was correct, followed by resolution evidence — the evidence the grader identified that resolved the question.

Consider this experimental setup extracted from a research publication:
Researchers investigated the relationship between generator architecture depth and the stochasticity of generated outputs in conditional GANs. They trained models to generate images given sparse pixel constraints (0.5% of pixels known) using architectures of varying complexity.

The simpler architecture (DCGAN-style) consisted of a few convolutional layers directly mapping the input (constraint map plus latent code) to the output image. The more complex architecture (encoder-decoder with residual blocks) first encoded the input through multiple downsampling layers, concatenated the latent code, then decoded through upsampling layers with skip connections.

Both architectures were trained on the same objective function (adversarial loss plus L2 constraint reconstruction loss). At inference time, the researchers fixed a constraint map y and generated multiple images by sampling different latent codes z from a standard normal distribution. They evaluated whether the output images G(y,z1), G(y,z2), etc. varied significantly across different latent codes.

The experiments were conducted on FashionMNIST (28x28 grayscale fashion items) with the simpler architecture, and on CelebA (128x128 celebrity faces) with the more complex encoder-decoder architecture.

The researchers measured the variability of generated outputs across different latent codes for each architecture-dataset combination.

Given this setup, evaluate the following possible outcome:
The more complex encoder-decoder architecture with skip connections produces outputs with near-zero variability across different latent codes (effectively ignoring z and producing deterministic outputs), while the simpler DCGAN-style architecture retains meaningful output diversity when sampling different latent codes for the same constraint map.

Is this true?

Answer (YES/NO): YES